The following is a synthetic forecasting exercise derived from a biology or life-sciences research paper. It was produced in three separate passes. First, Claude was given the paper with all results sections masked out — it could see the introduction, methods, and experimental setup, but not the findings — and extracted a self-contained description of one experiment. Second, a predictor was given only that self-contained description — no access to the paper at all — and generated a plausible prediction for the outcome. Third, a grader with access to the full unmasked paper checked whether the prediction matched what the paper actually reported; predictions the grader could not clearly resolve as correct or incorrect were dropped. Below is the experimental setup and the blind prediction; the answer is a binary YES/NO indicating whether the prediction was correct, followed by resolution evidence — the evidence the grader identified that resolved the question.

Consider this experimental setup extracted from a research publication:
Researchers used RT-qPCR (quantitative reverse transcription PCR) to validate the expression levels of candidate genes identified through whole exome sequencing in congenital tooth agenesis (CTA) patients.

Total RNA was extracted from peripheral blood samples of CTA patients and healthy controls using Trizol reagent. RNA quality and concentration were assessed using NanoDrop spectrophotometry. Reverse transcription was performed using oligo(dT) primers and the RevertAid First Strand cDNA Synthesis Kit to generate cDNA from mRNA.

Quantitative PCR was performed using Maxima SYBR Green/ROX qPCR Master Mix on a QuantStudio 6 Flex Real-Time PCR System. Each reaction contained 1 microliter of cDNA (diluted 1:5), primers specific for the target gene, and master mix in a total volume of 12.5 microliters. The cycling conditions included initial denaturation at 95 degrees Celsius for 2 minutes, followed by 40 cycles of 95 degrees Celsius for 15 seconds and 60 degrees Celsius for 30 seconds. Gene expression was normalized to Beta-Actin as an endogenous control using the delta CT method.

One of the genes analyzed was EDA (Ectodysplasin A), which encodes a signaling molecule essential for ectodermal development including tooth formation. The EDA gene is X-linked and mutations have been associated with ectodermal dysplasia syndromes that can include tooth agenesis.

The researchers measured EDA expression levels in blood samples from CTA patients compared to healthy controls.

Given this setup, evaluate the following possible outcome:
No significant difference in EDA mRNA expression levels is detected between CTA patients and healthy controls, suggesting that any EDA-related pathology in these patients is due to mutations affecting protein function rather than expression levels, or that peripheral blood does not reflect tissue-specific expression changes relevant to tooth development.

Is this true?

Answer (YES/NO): NO